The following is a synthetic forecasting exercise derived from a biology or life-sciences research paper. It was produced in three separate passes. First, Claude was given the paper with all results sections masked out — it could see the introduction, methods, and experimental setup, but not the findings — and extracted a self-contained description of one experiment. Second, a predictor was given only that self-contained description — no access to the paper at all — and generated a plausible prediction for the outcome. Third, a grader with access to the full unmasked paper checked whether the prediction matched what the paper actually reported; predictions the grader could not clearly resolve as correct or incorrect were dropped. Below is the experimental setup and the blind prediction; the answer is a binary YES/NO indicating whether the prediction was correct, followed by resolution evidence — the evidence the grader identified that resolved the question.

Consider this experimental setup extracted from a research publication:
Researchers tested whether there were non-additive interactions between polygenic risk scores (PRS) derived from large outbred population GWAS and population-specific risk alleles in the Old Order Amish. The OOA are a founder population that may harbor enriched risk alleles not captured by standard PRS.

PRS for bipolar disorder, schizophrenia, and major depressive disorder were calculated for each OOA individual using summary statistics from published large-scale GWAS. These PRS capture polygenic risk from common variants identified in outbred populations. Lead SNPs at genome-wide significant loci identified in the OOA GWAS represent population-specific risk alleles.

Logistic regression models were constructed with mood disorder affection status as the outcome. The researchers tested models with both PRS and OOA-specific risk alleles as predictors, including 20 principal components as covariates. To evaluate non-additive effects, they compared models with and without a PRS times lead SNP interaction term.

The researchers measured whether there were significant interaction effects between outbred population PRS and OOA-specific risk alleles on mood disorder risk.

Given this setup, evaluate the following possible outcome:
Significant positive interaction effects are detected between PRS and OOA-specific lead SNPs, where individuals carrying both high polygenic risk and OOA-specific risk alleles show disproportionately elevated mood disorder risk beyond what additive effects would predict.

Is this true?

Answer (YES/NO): NO